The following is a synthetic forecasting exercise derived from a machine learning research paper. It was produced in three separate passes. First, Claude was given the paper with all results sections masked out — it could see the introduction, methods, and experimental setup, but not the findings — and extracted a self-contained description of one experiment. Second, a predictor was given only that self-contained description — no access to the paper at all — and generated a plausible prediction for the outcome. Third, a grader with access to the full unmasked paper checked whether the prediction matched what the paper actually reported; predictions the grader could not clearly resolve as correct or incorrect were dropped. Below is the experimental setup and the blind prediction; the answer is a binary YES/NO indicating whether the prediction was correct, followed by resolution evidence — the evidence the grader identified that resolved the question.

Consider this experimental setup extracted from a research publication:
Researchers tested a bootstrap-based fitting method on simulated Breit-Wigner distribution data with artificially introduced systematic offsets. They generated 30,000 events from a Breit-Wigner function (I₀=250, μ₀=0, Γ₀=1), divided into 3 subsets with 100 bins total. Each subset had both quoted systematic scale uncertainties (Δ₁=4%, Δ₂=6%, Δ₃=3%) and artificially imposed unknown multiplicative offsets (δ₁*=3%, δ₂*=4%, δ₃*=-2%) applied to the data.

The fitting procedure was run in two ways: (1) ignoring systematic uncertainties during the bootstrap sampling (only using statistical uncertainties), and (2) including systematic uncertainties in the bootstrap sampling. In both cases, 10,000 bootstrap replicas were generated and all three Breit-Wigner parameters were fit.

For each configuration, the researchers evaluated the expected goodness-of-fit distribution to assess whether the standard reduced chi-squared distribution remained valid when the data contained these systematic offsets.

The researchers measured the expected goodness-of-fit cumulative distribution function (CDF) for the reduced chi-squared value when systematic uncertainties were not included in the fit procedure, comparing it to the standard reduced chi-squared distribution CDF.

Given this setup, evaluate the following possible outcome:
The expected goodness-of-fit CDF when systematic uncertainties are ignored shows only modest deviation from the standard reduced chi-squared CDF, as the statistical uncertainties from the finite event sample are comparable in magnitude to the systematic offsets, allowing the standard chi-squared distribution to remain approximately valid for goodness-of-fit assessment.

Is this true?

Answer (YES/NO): NO